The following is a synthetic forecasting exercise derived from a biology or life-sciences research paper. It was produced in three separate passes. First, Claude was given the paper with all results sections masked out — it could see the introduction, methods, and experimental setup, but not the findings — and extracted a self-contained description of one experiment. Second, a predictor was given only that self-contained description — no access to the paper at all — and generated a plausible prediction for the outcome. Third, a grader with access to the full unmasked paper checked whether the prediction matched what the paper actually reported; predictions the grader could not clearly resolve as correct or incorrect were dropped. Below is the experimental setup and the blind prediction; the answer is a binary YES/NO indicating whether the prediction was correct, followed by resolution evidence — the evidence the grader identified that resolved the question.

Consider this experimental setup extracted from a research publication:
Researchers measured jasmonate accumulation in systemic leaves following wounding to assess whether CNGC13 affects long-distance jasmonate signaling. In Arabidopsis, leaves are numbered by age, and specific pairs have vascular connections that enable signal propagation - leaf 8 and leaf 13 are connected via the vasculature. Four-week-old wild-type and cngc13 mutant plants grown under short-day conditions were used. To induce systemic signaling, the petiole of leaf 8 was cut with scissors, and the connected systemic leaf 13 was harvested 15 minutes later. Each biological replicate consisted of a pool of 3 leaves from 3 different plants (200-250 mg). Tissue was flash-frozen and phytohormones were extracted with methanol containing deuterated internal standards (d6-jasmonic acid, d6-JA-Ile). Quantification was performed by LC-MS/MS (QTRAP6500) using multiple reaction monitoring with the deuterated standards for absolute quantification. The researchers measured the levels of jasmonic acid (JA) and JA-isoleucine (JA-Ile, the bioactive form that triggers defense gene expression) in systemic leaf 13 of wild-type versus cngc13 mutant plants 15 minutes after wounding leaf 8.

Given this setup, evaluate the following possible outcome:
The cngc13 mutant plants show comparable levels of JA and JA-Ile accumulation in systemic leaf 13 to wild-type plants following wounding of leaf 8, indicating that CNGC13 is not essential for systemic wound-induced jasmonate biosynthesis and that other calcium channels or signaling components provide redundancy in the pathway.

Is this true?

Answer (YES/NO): NO